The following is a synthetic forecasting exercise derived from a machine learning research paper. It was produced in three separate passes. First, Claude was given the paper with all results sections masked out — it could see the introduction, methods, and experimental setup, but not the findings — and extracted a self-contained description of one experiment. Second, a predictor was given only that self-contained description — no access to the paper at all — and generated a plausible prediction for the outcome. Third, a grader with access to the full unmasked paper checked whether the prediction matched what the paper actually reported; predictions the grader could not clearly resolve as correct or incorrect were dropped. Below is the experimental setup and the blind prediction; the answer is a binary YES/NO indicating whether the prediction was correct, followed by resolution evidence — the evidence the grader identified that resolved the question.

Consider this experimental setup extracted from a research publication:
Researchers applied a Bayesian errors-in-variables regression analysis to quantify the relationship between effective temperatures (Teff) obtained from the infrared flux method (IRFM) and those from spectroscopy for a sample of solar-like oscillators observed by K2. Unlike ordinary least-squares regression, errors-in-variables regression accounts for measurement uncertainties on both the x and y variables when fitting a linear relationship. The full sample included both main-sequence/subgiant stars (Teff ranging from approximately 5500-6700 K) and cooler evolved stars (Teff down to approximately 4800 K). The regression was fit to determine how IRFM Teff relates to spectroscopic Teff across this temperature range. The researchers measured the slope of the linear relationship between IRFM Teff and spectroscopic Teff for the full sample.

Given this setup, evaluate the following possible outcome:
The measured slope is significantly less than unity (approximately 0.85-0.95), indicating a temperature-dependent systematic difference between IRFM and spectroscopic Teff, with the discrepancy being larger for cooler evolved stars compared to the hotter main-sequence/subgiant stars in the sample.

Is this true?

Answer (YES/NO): NO